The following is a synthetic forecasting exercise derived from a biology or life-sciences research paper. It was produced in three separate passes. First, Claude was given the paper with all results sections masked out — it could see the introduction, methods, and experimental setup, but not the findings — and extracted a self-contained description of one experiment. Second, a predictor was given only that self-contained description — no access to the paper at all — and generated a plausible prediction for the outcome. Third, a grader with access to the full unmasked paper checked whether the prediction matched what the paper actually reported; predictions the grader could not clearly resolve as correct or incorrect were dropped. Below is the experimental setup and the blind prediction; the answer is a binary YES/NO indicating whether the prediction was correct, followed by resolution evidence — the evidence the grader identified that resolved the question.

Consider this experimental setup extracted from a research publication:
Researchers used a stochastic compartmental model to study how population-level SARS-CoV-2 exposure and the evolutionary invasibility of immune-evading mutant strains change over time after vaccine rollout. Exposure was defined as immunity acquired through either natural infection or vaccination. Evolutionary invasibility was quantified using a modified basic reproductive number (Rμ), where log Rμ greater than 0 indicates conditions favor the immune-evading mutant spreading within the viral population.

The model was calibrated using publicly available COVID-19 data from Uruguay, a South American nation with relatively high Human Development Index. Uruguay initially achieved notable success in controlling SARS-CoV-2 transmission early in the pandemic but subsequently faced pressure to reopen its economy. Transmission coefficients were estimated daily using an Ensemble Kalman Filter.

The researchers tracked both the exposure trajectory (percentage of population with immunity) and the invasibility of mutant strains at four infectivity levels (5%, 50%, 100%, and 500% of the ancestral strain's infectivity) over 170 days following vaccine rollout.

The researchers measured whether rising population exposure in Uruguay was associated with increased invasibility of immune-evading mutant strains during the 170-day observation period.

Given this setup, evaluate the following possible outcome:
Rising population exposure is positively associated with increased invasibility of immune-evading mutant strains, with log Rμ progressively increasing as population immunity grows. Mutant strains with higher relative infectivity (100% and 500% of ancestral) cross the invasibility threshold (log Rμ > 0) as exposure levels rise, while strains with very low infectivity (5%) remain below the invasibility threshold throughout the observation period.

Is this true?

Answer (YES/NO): NO